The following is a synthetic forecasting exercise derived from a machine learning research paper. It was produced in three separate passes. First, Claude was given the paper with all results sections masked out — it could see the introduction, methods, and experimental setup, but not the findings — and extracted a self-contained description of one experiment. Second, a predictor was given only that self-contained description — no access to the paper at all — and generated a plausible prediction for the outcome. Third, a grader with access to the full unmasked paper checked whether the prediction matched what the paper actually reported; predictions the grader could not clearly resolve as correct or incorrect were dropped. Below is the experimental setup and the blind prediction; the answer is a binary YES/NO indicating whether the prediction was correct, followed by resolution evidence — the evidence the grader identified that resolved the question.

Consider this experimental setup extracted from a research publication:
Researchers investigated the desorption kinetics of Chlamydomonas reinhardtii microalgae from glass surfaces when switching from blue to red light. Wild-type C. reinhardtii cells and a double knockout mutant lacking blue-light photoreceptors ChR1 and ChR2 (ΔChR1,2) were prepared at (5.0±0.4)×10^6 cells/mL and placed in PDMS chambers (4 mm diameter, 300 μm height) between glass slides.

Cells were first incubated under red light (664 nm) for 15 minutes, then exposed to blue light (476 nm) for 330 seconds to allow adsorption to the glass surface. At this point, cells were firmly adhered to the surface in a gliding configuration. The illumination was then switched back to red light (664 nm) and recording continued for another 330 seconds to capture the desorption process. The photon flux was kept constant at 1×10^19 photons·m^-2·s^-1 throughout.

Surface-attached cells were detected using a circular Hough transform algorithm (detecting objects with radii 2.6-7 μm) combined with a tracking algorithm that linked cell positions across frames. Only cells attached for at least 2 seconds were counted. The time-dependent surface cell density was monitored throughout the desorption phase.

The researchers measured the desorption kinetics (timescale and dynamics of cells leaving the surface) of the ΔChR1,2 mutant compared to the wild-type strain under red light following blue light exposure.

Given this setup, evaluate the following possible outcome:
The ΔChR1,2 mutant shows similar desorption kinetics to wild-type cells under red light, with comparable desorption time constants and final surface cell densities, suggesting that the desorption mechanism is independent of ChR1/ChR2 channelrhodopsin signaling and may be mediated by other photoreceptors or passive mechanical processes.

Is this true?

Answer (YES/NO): YES